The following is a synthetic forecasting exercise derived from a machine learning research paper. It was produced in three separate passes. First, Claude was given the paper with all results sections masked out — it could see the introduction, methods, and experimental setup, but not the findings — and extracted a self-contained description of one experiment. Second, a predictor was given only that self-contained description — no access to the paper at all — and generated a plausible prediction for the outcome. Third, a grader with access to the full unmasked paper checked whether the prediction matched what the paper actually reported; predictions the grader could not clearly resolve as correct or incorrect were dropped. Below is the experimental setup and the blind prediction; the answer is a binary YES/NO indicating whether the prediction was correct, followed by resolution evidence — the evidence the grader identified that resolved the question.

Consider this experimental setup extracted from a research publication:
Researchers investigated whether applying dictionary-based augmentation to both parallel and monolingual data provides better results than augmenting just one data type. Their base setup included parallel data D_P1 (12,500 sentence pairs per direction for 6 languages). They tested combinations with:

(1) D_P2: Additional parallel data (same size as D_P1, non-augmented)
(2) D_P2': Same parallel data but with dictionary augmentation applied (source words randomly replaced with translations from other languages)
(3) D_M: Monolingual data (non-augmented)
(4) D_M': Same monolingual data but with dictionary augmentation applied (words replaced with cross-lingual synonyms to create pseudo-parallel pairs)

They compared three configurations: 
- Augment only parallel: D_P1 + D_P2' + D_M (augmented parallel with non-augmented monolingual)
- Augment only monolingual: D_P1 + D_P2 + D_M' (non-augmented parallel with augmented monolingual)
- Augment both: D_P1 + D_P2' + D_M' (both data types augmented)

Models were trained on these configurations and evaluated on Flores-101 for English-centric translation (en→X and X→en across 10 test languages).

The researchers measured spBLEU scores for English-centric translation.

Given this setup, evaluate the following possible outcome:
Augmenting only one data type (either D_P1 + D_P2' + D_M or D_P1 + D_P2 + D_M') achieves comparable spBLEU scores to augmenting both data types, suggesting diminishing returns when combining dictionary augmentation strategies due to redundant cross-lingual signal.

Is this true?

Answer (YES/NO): NO